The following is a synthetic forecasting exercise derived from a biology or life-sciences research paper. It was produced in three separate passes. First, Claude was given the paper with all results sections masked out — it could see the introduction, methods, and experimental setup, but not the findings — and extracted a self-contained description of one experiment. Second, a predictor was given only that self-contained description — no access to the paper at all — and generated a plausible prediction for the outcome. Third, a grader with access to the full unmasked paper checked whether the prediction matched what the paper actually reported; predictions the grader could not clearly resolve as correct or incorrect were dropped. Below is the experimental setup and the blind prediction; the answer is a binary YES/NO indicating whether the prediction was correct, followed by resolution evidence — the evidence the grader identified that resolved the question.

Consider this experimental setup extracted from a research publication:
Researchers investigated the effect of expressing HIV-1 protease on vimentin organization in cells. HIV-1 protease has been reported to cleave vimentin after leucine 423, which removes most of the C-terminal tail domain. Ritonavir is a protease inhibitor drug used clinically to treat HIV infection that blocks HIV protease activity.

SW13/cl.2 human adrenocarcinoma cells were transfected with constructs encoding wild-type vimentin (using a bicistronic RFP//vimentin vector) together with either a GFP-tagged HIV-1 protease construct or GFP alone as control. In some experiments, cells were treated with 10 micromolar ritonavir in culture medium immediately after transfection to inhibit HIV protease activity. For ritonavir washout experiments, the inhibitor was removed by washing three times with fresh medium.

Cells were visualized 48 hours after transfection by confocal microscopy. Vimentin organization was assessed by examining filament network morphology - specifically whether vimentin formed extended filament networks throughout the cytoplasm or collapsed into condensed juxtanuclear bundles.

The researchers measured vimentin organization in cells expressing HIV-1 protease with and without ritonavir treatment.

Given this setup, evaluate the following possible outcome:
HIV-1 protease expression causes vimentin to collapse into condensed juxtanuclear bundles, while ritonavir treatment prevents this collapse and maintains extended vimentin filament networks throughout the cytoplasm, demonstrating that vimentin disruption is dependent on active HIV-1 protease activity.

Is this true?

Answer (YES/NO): YES